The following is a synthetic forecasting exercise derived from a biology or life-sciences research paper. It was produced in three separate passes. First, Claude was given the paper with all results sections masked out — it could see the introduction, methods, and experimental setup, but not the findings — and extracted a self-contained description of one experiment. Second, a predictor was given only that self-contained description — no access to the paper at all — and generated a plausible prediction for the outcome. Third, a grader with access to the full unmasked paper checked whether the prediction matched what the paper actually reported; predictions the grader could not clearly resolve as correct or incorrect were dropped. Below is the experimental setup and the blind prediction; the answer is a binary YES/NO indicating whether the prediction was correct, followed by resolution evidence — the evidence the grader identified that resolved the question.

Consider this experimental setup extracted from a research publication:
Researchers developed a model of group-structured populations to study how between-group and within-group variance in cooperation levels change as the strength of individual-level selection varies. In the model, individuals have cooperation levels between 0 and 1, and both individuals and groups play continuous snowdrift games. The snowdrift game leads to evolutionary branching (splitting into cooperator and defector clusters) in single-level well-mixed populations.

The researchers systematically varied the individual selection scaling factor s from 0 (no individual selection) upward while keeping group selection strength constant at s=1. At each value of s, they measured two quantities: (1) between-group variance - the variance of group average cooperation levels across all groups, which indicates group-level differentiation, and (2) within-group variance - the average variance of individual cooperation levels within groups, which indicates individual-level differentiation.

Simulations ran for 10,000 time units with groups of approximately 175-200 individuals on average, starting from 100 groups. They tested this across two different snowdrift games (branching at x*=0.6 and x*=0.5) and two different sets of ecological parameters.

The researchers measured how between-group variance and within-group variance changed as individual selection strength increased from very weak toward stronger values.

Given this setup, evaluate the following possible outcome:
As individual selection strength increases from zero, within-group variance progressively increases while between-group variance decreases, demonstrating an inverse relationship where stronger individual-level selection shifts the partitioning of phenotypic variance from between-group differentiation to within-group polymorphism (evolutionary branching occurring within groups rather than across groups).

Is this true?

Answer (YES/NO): YES